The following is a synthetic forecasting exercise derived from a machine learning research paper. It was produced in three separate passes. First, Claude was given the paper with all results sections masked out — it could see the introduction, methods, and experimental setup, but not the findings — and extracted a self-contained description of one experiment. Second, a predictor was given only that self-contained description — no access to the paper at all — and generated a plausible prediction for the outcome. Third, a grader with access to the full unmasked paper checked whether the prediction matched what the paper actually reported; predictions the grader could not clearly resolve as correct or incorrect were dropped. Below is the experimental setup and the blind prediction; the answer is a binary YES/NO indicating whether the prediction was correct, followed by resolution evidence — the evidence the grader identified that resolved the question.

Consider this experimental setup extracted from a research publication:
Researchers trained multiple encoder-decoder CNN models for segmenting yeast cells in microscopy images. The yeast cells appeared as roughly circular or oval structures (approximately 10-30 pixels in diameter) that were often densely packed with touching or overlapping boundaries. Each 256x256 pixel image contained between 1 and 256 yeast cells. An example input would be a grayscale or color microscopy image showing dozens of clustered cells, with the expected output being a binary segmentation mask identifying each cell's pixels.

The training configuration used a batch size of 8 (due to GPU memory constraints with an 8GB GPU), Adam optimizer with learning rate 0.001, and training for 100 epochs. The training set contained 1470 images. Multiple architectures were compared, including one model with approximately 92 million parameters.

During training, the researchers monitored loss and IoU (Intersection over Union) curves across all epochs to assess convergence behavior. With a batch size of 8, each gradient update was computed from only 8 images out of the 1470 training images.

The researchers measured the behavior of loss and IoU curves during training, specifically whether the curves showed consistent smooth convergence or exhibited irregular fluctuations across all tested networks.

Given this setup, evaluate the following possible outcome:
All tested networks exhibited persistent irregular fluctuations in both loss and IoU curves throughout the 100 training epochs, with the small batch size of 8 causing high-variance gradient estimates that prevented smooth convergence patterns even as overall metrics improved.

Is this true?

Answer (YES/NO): NO